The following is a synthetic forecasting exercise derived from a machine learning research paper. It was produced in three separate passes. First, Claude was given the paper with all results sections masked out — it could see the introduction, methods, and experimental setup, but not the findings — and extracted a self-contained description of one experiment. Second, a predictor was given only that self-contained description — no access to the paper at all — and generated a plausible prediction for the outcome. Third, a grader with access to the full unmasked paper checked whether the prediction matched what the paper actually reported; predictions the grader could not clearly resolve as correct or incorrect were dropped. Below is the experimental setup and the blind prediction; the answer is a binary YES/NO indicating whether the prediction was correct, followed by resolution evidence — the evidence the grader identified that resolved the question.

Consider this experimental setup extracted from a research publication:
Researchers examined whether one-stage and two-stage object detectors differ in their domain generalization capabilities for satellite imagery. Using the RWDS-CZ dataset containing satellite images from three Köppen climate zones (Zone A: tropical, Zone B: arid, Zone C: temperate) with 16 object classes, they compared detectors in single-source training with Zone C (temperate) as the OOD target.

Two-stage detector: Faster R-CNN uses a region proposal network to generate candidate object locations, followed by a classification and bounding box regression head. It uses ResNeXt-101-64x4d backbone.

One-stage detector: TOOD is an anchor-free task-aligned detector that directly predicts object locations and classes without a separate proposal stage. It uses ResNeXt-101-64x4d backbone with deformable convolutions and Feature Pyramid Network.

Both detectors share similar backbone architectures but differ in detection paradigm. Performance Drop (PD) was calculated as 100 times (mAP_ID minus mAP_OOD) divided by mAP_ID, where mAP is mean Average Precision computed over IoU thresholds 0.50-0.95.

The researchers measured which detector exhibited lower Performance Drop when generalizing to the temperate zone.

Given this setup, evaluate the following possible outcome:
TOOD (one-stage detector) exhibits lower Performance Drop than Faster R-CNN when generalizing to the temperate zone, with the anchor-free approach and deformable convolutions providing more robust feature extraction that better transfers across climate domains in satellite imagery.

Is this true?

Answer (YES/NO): YES